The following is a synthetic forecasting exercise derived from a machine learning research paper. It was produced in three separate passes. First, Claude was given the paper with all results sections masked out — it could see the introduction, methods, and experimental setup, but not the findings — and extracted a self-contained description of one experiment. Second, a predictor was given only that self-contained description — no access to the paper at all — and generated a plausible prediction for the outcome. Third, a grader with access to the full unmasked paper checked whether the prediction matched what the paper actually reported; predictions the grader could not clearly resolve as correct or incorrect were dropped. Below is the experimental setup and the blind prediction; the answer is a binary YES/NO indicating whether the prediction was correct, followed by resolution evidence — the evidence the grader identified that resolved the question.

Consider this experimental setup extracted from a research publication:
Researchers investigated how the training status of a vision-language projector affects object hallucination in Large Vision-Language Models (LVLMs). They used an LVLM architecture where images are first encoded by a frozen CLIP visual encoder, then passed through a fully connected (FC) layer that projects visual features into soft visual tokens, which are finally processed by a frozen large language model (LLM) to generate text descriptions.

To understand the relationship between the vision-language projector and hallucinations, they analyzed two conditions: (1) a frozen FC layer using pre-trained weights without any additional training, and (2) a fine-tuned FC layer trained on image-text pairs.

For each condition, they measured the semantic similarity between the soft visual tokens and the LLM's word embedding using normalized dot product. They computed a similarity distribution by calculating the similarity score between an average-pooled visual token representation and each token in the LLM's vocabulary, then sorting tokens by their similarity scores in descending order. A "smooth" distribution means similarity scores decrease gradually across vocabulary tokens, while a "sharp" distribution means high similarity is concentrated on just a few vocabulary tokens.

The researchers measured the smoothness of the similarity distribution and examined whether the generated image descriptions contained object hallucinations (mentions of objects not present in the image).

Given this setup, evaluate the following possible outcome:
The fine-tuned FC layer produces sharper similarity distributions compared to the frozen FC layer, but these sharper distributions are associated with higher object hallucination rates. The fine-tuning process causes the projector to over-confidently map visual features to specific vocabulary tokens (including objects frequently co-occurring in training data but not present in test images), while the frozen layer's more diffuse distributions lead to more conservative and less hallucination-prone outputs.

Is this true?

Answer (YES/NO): YES